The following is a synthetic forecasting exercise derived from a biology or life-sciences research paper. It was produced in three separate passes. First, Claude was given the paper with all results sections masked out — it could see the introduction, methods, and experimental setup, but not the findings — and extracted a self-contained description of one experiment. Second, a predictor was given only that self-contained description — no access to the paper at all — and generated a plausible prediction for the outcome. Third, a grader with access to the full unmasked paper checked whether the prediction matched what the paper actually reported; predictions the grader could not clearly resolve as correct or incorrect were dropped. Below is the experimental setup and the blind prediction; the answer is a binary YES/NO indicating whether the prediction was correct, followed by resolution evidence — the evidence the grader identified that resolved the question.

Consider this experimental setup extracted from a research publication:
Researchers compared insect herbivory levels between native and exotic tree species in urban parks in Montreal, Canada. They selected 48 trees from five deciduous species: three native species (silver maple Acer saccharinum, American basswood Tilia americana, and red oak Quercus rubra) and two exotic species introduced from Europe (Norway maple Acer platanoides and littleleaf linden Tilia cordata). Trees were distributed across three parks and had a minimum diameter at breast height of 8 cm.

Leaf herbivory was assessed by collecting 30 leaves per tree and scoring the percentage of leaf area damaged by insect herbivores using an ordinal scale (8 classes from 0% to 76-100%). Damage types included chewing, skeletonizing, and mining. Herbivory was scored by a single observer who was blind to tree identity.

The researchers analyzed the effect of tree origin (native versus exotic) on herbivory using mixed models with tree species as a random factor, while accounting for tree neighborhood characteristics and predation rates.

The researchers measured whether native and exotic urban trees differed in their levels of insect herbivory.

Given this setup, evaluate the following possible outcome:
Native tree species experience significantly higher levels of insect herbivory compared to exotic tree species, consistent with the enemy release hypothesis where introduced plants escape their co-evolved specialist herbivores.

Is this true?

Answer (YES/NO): NO